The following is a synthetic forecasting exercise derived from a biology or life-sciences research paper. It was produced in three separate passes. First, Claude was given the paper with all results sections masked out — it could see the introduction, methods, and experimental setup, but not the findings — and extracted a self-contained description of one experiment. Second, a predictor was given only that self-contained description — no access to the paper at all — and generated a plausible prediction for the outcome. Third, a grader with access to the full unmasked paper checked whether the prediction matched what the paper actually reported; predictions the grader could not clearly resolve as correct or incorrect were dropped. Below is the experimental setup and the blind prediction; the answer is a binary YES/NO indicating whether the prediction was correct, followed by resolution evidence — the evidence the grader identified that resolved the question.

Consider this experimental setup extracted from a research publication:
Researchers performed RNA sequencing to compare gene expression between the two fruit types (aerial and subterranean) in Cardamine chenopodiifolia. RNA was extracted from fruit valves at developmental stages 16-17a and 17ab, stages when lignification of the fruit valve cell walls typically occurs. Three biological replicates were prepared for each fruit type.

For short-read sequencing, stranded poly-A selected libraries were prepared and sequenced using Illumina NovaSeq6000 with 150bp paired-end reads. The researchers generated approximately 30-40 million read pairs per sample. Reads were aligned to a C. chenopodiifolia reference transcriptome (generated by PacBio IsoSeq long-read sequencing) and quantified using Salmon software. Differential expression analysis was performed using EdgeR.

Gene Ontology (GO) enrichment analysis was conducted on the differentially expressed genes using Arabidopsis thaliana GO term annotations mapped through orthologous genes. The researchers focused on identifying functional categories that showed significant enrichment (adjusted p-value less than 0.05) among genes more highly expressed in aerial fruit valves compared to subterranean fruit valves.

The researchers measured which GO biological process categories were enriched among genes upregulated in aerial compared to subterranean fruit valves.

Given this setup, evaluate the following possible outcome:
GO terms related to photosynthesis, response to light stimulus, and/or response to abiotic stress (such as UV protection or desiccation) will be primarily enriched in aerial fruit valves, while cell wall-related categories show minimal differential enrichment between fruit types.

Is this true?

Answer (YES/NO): NO